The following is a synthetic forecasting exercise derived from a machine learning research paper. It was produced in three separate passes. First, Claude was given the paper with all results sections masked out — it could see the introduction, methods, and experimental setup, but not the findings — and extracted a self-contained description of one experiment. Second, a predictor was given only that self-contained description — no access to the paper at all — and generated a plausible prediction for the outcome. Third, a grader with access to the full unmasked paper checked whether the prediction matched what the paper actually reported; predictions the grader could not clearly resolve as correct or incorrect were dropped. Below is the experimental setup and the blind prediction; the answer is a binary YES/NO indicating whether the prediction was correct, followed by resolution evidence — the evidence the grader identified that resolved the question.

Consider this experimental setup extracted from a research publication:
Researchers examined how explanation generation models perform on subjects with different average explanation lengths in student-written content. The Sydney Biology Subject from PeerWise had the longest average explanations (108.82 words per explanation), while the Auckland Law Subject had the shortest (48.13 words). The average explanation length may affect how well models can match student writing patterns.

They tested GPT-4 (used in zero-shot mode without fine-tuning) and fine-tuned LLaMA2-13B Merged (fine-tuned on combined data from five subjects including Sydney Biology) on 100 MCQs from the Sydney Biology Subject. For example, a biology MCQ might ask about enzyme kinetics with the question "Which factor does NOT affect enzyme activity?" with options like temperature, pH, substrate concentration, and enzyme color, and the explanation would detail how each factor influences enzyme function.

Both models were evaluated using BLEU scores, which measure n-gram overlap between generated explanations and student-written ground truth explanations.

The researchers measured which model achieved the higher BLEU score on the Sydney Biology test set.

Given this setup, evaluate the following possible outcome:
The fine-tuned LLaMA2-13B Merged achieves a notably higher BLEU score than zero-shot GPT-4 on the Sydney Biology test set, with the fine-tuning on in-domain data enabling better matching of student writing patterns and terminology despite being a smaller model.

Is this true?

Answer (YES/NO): NO